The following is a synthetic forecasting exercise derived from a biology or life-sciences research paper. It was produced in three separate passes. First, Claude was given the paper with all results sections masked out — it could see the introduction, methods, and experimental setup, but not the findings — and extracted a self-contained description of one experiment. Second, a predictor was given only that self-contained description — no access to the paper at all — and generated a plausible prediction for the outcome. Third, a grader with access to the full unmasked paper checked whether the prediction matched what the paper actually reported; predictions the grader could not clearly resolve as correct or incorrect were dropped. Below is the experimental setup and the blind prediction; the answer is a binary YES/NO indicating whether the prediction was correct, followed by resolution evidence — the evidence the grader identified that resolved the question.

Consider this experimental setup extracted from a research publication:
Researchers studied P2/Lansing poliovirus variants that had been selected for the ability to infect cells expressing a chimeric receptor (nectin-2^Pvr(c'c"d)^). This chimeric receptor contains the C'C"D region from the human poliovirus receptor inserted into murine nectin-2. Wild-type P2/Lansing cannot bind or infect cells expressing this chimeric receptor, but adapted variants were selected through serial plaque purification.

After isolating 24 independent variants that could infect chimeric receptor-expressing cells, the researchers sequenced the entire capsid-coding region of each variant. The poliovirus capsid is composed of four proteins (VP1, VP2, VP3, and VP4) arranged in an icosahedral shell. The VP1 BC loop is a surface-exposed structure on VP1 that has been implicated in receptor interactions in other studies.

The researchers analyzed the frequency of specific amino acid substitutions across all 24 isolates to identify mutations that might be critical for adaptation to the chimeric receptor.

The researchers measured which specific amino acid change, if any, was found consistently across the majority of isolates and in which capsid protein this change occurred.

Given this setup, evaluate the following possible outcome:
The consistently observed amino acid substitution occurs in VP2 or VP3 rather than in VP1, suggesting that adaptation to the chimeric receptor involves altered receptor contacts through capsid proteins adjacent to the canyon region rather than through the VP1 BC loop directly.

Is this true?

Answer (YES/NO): NO